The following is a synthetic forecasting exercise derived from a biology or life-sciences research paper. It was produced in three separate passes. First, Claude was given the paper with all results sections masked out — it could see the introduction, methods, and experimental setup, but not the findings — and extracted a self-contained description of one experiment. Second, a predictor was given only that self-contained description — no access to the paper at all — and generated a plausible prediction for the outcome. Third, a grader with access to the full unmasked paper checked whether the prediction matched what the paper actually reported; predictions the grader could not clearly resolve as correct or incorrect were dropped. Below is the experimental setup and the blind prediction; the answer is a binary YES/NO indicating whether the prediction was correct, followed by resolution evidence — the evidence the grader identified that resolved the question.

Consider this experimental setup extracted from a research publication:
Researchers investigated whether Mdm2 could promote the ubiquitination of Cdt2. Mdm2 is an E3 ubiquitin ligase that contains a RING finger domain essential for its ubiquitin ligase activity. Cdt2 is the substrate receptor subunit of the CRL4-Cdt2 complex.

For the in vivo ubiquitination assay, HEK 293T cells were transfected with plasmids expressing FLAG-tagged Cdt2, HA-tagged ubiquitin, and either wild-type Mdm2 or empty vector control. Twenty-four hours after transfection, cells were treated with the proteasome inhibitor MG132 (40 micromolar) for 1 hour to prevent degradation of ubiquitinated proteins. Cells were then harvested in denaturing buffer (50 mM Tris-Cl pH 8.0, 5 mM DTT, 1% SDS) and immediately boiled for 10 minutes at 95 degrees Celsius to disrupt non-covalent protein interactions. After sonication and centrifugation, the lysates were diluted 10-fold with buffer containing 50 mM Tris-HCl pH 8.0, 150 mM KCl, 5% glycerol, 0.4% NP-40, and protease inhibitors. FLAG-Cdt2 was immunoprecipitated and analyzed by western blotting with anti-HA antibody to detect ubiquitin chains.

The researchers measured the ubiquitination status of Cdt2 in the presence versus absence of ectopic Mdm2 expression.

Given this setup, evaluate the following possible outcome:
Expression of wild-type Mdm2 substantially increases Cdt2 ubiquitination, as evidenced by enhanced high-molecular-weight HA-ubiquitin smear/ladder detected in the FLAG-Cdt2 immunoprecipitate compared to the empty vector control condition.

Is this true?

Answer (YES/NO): YES